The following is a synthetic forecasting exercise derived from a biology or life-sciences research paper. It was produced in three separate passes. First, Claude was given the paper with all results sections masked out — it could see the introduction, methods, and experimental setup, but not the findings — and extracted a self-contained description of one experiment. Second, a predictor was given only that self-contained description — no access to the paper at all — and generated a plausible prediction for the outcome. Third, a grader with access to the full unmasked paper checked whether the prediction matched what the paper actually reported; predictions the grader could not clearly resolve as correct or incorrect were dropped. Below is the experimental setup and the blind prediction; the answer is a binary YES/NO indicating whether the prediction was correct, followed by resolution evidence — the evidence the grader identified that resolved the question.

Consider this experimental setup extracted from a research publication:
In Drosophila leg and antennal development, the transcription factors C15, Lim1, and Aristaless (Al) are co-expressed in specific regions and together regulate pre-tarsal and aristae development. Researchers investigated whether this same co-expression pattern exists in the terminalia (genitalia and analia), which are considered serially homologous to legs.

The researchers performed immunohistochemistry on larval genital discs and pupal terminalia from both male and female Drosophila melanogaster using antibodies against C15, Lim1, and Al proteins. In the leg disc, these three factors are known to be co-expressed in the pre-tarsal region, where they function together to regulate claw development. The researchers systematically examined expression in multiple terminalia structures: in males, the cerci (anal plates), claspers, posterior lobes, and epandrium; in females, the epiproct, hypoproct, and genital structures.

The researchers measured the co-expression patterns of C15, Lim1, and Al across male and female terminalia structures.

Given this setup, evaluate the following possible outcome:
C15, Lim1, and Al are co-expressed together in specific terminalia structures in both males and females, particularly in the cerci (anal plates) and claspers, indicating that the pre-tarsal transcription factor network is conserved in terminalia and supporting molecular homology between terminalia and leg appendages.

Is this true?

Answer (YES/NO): NO